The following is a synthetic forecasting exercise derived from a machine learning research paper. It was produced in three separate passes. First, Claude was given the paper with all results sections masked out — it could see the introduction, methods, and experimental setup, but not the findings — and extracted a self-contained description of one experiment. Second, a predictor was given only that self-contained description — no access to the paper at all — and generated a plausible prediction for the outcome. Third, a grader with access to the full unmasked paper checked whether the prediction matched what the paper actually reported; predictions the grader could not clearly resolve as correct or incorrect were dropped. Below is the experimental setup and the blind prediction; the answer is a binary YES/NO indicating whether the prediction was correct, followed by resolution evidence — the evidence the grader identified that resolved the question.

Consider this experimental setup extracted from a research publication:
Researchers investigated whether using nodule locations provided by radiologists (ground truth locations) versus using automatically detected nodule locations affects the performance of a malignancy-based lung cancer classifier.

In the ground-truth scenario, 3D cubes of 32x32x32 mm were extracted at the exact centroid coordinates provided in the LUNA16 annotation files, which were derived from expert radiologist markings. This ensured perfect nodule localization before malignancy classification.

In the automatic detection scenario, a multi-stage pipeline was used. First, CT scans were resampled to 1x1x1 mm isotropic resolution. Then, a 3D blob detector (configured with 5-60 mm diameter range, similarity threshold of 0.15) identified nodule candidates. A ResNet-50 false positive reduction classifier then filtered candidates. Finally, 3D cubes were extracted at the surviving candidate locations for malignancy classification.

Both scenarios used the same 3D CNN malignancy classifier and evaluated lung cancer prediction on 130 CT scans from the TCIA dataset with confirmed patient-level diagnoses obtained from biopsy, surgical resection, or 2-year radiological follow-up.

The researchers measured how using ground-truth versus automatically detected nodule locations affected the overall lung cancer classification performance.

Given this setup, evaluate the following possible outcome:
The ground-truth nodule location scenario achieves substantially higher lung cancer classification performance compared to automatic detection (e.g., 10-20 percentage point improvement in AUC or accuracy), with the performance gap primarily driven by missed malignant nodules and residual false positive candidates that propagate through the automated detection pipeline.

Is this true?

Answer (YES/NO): YES